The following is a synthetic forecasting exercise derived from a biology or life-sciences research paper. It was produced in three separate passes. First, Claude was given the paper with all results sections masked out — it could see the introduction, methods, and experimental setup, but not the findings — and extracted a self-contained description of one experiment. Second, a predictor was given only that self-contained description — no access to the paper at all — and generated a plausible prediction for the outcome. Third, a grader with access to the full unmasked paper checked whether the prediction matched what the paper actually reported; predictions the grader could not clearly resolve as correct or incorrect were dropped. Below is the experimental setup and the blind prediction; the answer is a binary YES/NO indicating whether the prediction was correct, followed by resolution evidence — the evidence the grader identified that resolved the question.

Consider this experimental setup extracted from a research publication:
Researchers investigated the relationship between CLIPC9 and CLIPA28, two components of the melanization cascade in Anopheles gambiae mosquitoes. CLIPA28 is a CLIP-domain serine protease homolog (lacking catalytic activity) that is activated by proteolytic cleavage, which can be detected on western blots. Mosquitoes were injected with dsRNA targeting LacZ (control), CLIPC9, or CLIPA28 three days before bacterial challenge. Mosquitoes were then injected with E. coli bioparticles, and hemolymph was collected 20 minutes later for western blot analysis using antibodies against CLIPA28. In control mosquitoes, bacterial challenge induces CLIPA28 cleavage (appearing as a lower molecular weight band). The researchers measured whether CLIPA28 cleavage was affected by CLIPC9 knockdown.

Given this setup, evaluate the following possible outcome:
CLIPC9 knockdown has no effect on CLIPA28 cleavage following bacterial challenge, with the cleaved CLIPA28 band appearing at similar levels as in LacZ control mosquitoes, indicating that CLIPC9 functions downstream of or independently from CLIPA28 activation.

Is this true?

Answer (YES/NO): YES